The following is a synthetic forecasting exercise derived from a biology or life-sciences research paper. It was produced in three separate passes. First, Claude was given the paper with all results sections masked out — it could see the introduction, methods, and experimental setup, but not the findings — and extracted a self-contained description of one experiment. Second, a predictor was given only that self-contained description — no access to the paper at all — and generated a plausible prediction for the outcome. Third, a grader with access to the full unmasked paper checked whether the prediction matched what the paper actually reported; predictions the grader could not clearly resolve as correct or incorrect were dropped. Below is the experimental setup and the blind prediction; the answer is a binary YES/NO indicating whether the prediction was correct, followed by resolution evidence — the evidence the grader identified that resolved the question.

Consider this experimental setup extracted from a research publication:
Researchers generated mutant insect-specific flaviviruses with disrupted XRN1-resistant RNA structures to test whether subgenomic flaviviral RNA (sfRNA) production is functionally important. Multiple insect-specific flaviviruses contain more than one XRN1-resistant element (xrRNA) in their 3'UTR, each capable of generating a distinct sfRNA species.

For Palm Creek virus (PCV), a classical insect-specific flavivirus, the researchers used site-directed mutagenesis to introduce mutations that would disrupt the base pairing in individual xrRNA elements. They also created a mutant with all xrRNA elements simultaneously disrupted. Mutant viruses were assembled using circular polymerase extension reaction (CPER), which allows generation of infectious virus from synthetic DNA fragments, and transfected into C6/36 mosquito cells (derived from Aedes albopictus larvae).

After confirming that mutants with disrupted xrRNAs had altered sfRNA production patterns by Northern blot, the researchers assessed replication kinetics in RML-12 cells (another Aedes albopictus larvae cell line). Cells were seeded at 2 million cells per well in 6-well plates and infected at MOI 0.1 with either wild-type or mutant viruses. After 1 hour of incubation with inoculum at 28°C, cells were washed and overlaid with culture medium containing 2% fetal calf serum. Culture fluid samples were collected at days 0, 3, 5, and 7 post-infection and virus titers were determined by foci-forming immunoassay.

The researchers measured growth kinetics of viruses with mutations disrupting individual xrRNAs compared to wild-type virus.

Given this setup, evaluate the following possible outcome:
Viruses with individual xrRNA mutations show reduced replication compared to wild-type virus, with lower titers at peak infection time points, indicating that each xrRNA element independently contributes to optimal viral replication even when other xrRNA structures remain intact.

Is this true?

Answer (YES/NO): NO